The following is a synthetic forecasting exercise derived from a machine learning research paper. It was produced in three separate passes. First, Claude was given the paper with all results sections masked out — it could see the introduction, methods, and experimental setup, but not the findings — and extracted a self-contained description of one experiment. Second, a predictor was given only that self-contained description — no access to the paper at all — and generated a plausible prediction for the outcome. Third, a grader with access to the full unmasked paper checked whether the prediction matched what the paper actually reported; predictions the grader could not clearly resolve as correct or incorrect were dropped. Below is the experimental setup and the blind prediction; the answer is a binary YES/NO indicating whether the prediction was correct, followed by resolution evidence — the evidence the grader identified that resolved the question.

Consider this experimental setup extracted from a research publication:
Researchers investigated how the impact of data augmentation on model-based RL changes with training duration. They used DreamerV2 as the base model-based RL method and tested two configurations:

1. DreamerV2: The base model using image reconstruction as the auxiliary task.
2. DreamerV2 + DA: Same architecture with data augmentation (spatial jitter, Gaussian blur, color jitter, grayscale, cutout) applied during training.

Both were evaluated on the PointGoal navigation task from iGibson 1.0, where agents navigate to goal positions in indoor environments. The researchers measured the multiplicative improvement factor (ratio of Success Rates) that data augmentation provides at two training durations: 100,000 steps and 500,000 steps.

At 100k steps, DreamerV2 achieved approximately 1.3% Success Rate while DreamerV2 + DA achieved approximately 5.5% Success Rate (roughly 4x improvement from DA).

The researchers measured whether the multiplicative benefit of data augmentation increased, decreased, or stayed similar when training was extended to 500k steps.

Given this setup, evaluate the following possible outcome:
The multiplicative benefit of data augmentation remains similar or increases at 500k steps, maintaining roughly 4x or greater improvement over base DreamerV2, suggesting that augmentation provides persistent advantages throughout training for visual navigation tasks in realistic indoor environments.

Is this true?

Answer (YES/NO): YES